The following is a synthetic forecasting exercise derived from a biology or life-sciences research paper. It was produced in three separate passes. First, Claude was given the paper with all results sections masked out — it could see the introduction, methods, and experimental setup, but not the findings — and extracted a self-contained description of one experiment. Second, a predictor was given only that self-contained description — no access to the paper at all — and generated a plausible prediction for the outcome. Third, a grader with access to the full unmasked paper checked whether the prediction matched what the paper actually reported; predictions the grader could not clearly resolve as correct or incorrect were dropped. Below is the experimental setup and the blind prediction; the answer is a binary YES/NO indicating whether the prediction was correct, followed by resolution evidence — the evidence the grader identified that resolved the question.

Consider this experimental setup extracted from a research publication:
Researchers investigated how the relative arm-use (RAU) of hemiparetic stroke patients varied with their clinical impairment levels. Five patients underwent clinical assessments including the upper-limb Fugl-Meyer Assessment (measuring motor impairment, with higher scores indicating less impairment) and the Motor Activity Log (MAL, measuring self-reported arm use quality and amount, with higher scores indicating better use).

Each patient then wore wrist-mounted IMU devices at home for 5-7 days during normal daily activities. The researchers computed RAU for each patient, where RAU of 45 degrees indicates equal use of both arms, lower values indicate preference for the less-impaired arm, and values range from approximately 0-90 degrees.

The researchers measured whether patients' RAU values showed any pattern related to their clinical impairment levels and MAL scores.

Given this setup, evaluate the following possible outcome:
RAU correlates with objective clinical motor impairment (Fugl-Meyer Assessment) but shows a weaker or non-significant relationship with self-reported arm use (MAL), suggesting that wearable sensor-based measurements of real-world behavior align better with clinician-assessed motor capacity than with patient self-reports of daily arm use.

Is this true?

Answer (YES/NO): NO